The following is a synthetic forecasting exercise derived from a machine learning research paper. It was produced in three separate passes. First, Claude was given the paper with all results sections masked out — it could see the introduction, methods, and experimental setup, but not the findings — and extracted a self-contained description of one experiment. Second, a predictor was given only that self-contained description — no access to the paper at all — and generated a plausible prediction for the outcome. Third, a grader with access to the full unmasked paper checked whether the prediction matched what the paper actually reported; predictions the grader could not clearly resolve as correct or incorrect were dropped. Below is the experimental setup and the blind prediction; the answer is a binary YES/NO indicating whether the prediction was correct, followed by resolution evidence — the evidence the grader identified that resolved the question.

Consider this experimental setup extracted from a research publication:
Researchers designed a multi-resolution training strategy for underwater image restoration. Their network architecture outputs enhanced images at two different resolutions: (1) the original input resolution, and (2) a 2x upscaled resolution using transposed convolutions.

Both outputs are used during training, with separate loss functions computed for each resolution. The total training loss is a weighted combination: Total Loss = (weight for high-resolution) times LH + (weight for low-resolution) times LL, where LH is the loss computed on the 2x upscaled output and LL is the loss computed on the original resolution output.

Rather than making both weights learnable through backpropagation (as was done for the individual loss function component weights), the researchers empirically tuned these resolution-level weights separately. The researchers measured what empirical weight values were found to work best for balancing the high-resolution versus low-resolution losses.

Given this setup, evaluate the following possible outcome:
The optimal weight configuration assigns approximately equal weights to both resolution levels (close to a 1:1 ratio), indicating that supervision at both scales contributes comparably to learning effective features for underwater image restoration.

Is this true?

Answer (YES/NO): NO